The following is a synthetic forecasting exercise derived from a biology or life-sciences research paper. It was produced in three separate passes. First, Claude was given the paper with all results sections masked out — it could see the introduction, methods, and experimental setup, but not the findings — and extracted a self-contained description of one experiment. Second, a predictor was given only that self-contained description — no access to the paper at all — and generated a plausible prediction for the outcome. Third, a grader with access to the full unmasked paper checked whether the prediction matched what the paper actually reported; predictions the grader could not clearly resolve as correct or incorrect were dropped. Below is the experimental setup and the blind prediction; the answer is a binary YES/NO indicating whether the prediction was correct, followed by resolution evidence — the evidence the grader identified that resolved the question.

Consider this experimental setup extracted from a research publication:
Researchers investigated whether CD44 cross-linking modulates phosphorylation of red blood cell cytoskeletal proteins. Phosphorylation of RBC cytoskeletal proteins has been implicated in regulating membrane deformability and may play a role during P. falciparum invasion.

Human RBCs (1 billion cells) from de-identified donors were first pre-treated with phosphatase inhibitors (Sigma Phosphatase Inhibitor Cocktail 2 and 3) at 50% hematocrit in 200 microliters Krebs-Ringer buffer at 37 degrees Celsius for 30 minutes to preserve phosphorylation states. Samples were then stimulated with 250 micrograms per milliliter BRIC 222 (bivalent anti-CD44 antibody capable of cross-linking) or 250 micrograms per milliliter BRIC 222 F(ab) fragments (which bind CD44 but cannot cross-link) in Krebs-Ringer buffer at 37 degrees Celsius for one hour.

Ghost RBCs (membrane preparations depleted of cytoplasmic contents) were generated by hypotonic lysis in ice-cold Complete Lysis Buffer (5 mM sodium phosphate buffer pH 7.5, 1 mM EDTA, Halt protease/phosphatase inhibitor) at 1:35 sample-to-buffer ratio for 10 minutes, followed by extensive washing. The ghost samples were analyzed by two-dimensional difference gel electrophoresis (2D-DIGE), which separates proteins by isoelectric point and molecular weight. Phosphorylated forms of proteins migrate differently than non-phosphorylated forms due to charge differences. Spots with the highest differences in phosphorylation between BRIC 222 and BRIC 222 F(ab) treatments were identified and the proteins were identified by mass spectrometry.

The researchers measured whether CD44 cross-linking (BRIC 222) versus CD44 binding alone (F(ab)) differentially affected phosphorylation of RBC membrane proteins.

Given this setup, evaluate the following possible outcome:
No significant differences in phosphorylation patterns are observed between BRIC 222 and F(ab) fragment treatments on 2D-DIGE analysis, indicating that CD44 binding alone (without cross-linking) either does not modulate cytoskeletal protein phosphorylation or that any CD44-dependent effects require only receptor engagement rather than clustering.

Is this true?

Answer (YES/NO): NO